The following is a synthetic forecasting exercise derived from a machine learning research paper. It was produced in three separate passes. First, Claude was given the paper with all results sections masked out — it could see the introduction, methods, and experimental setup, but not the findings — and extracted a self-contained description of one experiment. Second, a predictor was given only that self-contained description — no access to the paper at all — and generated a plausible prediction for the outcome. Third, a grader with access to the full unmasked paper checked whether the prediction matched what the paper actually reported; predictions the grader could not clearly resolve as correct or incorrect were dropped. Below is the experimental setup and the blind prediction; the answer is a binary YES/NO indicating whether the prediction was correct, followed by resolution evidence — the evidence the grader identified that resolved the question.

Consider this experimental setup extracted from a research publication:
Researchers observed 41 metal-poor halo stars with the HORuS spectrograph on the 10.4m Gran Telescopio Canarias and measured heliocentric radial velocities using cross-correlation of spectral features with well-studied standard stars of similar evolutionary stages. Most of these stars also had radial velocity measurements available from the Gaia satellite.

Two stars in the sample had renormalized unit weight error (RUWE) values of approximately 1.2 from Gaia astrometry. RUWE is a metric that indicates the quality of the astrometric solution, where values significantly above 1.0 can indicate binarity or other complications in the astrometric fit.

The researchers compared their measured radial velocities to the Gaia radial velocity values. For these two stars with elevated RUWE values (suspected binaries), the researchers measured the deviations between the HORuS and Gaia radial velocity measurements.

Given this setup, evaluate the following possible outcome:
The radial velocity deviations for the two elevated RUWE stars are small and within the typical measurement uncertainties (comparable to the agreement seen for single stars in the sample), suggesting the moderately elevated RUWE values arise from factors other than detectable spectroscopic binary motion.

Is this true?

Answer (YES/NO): NO